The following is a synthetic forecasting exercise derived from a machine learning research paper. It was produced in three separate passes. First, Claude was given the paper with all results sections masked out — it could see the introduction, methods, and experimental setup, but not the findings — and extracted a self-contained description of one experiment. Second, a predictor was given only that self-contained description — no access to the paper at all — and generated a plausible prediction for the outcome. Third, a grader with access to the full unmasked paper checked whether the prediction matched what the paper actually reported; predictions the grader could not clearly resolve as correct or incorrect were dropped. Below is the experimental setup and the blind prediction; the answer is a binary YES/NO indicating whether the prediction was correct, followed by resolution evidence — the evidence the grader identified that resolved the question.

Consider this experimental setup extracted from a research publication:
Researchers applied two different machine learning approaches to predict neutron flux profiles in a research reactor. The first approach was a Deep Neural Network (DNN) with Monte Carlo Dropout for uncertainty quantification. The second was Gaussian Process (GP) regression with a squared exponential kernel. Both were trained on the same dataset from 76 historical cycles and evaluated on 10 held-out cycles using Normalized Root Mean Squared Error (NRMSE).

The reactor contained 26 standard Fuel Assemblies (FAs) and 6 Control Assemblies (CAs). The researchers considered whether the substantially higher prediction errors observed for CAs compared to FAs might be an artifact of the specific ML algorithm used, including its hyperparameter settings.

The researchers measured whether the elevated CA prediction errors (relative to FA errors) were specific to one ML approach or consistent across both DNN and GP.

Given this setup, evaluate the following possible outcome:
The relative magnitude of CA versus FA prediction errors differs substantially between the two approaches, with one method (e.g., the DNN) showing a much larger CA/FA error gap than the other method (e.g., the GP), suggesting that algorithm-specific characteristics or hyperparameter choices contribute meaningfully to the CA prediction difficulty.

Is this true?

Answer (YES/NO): NO